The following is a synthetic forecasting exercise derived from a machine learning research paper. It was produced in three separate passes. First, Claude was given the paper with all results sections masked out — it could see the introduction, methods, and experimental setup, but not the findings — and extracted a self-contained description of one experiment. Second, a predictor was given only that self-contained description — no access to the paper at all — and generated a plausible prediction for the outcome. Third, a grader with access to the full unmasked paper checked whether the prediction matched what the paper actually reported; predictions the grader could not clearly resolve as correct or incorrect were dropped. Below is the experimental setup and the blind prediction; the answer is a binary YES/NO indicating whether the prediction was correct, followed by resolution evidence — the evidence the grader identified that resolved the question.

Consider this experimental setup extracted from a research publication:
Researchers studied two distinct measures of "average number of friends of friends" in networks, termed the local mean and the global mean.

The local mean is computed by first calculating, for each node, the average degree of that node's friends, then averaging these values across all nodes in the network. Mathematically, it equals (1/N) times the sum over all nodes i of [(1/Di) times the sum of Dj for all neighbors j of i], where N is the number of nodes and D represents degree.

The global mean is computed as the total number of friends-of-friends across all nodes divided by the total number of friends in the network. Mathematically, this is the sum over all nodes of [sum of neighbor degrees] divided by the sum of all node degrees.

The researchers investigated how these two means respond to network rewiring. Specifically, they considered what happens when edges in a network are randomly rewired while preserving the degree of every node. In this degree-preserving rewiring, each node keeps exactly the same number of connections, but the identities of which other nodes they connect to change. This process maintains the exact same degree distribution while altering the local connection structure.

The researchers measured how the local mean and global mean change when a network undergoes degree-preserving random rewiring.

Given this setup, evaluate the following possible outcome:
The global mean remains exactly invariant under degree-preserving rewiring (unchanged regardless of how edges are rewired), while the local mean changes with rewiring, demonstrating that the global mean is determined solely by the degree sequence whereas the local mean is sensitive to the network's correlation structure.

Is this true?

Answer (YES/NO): YES